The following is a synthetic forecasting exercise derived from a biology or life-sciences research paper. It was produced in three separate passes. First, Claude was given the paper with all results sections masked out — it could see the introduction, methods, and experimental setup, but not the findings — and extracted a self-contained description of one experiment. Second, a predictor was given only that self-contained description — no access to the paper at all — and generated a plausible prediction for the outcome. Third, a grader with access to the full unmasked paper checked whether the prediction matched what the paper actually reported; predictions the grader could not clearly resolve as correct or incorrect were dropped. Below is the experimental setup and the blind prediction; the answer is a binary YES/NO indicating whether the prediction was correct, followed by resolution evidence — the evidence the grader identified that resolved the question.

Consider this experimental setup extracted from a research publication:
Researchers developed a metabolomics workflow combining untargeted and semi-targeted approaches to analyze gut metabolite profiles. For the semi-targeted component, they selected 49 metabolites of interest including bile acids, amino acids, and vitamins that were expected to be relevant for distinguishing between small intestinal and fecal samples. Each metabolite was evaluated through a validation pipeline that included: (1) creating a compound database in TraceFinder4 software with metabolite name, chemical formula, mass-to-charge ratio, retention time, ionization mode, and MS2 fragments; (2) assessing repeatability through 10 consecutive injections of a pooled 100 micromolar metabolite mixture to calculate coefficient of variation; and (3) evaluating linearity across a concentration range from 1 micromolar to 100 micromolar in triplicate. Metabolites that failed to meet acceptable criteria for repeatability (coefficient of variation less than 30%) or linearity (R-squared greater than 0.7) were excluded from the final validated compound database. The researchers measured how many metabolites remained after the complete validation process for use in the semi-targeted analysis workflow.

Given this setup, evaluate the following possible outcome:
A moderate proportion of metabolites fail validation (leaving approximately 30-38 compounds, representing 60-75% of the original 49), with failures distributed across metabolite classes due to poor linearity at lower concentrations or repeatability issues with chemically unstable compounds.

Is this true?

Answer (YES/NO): NO